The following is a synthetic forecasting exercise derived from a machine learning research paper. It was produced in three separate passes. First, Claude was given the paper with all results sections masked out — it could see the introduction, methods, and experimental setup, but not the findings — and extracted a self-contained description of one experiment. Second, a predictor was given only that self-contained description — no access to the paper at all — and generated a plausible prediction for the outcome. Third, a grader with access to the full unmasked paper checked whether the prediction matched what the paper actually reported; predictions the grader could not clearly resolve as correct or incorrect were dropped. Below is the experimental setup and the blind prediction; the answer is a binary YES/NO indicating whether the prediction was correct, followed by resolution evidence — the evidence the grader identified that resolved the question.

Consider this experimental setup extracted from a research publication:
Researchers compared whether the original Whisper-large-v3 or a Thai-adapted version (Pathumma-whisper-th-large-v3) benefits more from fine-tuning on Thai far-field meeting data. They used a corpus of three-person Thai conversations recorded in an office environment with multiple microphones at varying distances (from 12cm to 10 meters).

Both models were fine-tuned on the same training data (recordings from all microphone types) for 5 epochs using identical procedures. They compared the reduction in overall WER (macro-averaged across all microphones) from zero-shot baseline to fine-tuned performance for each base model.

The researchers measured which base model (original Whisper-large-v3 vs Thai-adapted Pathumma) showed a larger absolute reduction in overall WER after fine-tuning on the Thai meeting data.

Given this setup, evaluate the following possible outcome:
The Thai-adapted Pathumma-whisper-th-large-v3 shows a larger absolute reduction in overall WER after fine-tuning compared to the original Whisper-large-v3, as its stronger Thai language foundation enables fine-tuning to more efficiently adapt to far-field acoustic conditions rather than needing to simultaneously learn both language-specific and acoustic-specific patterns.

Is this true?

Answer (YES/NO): NO